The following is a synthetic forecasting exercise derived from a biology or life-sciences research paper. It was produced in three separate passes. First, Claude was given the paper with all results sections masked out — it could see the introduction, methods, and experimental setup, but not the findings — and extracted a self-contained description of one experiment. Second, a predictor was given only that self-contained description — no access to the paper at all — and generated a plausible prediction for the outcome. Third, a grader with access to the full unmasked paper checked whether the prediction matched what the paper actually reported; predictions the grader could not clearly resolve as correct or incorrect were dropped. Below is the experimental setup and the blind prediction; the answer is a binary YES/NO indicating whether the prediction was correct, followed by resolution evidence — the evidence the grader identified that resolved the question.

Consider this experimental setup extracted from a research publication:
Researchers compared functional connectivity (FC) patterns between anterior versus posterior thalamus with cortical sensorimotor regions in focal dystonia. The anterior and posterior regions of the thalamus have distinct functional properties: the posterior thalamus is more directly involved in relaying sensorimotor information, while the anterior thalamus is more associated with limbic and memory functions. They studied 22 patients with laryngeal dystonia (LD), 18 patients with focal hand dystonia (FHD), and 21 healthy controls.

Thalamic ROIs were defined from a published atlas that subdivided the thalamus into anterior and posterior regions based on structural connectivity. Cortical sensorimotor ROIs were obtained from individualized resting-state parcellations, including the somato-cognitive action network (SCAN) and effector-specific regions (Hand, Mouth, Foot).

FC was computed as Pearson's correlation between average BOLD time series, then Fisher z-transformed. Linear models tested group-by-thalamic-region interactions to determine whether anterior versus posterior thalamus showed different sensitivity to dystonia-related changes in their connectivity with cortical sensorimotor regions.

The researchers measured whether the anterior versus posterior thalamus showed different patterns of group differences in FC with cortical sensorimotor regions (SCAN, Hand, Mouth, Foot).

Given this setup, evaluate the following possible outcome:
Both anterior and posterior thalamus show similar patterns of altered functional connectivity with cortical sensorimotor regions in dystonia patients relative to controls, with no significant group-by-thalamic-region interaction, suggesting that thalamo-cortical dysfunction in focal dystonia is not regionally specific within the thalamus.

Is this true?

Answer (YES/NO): NO